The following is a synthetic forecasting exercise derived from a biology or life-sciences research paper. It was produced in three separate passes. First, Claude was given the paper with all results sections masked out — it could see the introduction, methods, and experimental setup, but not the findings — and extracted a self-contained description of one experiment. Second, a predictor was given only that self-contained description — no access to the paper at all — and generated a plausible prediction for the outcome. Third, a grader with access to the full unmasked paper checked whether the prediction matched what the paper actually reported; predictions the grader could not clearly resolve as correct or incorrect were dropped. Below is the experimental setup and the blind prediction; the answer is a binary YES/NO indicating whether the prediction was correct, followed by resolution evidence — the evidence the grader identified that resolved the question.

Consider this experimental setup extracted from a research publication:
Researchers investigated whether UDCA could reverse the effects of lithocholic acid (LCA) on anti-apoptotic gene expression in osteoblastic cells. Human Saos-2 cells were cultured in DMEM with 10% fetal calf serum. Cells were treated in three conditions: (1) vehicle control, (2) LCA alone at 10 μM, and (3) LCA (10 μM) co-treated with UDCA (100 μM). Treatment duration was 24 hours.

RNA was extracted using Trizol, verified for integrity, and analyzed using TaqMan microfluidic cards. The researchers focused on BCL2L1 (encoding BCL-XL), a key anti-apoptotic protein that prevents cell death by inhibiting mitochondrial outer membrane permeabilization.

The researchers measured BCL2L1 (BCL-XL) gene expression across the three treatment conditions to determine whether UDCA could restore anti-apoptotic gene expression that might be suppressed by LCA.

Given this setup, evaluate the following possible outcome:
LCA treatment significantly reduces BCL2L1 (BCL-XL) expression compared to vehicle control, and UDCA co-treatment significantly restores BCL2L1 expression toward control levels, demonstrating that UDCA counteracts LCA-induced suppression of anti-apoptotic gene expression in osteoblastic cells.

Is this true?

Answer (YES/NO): YES